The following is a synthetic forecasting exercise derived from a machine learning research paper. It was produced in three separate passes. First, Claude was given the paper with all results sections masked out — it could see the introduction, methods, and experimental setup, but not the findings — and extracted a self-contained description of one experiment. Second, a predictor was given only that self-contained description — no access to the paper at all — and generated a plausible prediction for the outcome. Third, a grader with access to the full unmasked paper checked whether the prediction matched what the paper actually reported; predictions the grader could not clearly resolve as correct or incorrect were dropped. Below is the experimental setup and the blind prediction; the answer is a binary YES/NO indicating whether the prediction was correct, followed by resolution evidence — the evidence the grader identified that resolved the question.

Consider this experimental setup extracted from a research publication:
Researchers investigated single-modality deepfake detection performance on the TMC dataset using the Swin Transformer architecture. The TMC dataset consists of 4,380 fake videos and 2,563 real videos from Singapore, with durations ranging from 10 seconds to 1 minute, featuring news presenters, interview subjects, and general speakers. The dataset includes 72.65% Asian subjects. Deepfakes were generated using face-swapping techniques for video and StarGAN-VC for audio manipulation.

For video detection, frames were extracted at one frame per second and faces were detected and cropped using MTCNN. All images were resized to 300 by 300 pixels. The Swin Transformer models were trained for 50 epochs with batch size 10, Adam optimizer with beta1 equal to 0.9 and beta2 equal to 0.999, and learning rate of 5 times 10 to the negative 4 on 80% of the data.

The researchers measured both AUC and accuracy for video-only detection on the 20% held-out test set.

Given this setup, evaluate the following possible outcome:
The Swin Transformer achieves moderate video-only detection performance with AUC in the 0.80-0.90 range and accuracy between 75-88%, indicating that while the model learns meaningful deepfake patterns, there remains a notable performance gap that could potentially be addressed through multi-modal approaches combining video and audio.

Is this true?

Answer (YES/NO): NO